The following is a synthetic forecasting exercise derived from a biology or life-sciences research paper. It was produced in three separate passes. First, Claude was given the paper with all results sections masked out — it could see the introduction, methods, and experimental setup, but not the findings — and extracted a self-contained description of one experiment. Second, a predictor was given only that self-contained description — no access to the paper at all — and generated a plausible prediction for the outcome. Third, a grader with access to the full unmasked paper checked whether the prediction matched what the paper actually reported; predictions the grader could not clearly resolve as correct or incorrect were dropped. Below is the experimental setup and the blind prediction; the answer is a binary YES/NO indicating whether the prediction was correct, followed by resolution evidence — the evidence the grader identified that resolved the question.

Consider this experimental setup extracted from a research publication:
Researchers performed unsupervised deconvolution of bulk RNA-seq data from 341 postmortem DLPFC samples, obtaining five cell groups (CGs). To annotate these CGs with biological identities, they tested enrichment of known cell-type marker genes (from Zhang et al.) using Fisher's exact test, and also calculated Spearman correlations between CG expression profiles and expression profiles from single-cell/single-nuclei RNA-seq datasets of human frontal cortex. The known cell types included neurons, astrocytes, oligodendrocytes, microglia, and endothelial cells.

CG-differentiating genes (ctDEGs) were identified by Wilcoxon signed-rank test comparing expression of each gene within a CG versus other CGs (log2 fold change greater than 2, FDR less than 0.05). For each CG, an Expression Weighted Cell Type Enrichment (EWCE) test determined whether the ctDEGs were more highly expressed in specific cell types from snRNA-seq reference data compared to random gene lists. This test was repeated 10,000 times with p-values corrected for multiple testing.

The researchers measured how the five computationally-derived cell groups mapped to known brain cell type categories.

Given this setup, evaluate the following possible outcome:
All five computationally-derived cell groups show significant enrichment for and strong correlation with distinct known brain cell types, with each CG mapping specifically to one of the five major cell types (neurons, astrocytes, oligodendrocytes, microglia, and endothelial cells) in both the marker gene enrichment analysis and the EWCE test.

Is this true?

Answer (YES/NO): NO